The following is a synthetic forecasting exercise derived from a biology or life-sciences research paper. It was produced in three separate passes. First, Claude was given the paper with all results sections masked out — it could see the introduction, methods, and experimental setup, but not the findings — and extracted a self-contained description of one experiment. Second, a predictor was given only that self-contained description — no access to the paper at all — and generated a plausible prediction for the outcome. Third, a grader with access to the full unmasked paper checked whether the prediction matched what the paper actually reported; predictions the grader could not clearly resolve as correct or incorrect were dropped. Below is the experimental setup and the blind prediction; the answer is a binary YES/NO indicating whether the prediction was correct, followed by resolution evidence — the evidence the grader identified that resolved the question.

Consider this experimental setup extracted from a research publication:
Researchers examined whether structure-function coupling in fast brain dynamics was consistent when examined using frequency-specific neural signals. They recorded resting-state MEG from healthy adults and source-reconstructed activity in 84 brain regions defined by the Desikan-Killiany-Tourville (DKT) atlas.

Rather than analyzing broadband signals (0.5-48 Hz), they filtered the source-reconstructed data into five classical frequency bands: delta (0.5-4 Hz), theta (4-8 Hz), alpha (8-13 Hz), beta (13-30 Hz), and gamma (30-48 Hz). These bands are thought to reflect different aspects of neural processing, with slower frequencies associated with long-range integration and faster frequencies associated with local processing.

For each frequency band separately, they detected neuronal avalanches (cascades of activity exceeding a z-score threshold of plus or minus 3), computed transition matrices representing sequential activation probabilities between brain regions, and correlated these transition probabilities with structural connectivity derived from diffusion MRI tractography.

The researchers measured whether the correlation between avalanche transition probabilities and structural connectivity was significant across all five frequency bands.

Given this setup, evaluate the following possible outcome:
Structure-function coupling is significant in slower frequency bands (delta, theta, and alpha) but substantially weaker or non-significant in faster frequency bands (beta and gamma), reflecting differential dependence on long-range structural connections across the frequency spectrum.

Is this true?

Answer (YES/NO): NO